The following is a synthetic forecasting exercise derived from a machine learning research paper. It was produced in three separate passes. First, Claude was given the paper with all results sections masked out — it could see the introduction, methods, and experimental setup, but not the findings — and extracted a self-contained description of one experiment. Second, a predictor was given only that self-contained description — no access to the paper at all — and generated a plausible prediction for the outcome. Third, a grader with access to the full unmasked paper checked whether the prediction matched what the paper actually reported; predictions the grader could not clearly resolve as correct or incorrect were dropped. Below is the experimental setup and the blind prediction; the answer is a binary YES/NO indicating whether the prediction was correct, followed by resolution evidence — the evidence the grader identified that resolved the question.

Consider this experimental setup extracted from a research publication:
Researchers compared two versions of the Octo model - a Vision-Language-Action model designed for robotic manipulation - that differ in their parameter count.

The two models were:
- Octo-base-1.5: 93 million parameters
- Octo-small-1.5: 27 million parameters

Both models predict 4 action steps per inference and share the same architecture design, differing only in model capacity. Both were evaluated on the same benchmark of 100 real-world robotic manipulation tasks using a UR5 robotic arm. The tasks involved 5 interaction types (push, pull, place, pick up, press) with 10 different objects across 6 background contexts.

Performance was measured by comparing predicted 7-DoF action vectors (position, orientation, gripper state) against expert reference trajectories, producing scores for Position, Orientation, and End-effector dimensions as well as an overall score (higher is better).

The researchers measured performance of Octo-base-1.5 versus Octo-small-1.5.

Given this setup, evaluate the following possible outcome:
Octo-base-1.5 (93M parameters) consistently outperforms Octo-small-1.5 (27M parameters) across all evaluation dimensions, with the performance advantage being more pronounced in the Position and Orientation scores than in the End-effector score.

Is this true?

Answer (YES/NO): NO